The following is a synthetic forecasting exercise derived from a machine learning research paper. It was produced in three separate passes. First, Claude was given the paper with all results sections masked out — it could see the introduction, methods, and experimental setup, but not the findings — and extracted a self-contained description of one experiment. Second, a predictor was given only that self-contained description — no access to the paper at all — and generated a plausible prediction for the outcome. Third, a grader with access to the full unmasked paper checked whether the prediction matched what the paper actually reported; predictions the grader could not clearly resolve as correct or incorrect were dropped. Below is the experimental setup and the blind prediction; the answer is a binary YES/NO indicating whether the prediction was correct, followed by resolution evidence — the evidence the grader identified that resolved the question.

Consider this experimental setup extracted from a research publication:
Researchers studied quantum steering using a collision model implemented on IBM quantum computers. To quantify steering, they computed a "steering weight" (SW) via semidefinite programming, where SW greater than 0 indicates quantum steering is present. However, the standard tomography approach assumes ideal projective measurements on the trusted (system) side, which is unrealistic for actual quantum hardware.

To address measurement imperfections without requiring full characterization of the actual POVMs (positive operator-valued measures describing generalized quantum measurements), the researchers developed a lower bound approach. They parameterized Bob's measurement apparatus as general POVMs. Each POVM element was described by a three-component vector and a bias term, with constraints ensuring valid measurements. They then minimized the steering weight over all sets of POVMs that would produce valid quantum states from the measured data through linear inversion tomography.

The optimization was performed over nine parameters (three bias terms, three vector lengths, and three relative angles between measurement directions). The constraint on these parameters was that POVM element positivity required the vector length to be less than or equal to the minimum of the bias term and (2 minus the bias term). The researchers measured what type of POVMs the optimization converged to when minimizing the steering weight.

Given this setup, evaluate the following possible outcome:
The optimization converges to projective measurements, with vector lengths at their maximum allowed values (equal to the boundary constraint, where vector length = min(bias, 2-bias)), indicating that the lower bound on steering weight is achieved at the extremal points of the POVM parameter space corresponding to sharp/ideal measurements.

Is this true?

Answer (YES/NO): YES